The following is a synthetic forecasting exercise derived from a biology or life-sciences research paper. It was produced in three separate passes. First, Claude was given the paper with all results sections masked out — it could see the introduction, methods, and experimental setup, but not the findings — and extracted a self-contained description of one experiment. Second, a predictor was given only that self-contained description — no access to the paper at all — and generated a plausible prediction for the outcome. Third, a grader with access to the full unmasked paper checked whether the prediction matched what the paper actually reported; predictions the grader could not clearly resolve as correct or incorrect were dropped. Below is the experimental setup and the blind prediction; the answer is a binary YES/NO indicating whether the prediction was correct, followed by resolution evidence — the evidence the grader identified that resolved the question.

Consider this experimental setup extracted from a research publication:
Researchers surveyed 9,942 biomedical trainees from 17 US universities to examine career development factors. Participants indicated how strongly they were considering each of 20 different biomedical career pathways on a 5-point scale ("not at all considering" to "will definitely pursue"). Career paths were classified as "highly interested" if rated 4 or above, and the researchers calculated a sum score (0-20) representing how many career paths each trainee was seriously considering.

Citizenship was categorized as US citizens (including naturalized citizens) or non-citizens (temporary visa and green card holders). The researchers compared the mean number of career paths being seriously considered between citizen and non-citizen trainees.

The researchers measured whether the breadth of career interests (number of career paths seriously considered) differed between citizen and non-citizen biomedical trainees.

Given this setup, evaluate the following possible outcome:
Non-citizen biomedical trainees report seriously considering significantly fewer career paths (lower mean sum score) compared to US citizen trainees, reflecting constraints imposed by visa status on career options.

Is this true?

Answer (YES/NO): NO